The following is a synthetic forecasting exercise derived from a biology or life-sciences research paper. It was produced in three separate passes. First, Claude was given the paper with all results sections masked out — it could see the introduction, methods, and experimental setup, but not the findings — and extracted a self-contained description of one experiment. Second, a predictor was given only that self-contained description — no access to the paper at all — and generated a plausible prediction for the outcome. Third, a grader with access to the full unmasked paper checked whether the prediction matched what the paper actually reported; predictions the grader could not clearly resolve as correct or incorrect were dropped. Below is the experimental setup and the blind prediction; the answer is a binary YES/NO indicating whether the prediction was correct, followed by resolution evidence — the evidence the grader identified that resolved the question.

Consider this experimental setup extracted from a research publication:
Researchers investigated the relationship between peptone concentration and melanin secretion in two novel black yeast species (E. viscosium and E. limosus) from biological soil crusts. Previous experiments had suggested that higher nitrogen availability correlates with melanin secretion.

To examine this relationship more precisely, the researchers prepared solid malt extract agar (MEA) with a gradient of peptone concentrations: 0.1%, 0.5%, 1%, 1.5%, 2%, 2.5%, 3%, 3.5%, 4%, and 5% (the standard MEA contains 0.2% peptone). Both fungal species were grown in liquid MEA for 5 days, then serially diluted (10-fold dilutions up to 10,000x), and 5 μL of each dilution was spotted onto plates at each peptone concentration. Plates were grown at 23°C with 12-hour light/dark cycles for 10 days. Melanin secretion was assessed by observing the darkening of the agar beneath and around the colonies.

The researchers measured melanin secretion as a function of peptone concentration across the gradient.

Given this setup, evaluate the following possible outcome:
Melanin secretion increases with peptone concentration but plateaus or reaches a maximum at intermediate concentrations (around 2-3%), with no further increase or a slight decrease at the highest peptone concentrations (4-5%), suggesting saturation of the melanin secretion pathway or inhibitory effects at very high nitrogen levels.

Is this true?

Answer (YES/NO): NO